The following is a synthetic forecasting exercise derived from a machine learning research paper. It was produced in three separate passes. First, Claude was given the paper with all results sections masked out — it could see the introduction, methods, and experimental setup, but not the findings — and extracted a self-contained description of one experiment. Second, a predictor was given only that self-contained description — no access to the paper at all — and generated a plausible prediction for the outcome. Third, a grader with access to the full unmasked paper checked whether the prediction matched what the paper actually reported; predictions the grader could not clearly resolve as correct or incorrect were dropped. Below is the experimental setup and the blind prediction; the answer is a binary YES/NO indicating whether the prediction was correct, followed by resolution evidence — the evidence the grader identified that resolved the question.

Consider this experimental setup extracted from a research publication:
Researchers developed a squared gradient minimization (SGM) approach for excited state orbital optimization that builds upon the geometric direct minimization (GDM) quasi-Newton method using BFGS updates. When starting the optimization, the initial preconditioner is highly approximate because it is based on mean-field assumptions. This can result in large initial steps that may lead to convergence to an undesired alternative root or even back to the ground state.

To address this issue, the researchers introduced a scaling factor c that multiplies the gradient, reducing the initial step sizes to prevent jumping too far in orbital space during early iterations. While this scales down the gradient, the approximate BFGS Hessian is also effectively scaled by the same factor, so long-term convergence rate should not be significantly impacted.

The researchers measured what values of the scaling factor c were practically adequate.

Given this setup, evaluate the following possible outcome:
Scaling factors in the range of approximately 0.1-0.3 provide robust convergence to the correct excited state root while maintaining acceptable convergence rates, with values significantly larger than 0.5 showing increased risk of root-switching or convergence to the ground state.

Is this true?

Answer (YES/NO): NO